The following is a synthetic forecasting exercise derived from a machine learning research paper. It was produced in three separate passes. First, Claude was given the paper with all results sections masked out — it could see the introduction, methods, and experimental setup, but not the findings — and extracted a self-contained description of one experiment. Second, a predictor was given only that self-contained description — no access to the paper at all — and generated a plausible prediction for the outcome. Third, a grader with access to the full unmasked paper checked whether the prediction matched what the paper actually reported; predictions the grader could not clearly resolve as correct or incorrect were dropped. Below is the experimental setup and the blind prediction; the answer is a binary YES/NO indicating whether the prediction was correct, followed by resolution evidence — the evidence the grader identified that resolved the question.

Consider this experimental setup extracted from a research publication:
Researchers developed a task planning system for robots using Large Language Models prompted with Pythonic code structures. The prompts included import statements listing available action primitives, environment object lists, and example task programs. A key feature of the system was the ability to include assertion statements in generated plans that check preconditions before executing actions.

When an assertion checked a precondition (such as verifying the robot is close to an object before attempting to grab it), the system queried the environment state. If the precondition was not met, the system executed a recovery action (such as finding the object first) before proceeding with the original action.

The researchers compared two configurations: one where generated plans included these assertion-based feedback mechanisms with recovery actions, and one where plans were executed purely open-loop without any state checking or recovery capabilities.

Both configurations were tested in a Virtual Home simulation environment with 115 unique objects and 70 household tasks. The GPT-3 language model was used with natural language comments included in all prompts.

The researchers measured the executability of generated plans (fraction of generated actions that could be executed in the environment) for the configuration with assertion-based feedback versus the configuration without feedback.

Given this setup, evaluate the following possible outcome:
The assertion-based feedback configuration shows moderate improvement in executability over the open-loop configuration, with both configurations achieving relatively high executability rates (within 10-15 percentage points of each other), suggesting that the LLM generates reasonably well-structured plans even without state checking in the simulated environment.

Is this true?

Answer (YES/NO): NO